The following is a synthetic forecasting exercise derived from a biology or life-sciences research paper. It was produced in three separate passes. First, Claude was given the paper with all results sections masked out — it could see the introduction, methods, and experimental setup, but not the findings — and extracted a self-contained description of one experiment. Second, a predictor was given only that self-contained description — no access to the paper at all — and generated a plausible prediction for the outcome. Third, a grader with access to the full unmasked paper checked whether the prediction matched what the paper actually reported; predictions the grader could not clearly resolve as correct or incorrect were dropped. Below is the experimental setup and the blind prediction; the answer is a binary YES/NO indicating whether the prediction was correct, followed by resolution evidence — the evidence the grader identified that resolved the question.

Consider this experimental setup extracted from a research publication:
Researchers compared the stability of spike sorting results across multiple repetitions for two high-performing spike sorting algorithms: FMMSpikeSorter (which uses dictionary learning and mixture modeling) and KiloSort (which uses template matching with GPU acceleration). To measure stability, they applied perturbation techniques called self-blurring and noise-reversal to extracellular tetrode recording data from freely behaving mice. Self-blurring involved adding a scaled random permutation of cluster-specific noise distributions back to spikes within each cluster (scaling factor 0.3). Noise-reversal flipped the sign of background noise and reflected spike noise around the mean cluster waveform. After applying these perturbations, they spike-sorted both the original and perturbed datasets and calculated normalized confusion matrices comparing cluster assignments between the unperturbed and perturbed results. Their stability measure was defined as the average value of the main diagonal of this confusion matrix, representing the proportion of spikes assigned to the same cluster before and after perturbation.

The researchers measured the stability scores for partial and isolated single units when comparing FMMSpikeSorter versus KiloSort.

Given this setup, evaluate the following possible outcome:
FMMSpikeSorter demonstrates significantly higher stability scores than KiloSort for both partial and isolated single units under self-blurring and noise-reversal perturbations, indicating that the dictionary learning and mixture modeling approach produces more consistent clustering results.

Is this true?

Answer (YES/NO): YES